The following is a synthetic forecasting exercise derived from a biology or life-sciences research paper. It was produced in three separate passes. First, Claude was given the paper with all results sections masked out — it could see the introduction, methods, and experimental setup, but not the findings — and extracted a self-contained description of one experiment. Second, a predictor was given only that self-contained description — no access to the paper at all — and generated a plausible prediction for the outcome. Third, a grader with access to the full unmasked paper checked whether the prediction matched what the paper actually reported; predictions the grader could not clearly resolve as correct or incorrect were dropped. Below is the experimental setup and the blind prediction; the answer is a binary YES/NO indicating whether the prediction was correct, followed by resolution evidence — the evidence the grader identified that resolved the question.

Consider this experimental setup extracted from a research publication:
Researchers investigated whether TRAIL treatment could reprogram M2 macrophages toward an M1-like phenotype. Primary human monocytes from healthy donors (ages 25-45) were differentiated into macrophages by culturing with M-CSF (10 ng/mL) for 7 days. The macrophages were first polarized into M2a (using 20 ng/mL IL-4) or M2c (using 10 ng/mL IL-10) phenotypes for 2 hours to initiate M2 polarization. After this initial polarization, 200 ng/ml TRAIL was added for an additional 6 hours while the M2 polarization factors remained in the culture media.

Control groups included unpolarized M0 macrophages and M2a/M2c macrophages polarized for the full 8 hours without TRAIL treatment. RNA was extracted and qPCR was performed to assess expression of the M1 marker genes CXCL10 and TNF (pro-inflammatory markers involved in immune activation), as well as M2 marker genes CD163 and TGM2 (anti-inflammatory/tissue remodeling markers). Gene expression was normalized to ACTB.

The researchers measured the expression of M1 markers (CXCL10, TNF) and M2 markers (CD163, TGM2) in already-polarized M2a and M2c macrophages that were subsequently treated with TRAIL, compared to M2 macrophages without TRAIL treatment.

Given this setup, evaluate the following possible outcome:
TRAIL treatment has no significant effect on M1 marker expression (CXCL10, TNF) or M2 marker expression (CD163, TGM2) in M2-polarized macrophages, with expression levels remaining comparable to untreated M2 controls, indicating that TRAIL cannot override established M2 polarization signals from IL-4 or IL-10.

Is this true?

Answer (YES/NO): NO